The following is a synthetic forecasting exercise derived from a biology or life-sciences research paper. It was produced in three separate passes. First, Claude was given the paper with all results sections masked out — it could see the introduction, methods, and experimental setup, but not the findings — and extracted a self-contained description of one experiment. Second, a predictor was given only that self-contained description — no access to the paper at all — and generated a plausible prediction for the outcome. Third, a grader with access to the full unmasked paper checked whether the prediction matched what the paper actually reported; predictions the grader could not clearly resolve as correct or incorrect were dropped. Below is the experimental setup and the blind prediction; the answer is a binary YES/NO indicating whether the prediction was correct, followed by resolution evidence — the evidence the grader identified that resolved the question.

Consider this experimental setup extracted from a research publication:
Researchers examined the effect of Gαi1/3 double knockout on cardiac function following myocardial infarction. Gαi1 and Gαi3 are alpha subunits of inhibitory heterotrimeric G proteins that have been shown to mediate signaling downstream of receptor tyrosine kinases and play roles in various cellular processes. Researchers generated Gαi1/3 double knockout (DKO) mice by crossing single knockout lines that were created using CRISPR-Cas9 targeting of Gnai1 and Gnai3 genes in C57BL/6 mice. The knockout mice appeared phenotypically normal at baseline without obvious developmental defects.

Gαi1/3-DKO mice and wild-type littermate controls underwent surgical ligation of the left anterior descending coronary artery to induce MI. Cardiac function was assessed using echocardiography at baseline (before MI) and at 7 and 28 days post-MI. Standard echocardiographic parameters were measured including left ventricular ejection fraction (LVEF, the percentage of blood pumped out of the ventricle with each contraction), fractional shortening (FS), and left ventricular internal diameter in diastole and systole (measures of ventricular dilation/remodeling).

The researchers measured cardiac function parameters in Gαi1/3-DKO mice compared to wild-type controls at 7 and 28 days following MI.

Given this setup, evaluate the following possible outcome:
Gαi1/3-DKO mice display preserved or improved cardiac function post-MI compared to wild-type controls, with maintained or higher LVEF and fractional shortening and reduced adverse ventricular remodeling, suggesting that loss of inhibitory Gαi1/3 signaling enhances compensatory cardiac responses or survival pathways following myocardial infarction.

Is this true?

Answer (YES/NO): NO